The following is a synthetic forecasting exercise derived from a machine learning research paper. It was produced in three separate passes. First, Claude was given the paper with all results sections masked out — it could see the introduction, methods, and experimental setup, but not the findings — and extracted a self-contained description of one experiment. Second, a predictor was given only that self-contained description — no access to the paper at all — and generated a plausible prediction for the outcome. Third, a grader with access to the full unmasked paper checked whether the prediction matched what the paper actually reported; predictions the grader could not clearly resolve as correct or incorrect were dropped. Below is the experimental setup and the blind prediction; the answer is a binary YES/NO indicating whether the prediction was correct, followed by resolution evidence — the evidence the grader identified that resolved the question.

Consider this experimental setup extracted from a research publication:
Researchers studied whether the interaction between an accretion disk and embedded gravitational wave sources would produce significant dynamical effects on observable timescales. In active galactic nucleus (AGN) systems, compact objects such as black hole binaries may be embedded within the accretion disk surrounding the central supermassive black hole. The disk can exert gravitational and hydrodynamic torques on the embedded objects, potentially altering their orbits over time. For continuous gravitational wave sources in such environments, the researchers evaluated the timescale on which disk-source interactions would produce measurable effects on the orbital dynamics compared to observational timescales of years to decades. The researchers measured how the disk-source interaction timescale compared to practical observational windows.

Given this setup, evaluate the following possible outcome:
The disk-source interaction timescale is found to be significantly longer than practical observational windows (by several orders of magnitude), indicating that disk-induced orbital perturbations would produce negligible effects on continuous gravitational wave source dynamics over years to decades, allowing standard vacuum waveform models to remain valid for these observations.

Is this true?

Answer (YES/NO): YES